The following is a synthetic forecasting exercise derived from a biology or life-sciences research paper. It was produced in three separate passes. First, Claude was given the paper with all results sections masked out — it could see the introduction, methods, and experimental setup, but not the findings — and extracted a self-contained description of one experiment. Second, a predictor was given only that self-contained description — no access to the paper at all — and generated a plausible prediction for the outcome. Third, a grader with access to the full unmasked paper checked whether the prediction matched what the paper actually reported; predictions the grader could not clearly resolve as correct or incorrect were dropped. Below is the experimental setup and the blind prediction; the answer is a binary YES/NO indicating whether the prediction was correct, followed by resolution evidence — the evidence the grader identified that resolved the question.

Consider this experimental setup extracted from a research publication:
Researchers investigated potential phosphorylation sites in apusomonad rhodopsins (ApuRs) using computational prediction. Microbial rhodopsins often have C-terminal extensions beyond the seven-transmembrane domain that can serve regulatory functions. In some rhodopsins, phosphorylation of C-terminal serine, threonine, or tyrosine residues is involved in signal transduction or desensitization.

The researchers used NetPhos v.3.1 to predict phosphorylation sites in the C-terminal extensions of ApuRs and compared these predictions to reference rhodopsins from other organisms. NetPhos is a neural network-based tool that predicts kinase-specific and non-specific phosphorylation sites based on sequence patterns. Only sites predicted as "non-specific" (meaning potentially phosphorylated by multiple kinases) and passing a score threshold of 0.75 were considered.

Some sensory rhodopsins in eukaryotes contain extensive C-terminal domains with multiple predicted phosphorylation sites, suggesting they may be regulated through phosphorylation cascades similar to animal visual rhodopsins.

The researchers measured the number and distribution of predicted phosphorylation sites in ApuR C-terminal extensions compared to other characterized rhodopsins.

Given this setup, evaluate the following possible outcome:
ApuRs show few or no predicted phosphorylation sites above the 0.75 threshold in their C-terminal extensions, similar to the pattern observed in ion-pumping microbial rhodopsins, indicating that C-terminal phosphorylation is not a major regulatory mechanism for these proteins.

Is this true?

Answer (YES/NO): NO